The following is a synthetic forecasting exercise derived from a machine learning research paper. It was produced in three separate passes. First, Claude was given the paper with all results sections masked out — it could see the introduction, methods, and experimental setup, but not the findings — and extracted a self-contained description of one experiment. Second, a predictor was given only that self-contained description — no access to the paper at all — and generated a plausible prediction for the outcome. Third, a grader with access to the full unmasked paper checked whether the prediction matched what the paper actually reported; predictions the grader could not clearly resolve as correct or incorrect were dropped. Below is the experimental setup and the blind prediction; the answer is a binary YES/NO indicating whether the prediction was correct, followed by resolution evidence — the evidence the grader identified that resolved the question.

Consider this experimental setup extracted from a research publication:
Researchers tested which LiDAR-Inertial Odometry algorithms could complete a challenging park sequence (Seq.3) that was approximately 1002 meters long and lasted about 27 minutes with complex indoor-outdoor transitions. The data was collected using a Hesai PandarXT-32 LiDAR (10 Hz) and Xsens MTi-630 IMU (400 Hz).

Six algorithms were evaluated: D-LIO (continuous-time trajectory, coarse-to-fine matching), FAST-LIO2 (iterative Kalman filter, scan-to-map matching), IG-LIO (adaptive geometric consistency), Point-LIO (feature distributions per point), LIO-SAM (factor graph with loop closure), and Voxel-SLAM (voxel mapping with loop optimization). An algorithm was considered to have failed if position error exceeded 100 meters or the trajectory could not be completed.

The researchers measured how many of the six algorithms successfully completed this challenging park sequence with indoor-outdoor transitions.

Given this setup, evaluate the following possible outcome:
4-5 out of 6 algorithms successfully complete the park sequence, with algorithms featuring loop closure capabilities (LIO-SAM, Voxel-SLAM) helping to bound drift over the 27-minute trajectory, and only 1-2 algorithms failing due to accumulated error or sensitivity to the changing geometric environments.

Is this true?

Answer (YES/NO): NO